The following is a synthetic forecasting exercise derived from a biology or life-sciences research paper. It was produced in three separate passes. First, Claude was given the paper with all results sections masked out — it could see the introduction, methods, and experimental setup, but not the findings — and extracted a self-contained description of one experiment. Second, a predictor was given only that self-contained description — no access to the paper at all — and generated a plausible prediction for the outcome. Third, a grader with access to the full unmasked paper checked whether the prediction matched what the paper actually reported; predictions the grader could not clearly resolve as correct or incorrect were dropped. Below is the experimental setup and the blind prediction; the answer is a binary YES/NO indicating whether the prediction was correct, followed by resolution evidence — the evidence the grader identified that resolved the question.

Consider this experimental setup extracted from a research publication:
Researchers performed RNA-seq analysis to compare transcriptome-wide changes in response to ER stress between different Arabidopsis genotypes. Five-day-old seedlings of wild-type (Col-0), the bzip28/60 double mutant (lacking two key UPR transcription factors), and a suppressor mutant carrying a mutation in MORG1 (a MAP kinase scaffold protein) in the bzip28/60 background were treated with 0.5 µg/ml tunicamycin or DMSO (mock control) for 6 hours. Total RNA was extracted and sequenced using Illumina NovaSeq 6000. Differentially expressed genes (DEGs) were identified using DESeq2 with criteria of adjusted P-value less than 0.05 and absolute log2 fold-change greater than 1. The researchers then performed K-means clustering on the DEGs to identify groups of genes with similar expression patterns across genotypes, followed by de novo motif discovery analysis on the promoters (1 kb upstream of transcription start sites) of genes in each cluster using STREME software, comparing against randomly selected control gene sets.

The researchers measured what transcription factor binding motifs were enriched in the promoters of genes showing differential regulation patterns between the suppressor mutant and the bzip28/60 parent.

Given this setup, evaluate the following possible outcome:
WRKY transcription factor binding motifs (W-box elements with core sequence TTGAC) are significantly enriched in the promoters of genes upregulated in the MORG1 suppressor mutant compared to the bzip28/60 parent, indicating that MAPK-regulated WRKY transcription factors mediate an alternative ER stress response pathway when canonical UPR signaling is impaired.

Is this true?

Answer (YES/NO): NO